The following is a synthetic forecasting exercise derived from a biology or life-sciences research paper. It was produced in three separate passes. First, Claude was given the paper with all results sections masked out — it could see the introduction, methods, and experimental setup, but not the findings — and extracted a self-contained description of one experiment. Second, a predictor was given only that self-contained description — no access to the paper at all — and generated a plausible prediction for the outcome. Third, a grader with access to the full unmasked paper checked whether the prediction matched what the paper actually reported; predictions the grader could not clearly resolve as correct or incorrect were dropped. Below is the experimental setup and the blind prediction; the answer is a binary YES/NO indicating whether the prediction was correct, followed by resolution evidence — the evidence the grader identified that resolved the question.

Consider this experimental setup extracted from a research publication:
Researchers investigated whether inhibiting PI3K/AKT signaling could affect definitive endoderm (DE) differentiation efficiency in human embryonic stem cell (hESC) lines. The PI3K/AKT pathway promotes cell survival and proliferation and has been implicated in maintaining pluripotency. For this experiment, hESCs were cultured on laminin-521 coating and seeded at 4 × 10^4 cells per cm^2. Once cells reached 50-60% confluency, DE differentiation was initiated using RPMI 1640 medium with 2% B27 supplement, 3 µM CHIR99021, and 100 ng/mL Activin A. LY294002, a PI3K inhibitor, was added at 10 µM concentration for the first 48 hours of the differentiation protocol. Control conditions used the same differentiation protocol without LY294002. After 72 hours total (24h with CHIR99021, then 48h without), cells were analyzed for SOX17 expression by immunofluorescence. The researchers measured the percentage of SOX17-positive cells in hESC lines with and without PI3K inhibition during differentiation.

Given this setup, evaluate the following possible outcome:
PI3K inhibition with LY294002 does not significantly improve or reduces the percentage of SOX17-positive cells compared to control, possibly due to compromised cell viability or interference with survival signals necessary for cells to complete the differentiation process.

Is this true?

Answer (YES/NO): NO